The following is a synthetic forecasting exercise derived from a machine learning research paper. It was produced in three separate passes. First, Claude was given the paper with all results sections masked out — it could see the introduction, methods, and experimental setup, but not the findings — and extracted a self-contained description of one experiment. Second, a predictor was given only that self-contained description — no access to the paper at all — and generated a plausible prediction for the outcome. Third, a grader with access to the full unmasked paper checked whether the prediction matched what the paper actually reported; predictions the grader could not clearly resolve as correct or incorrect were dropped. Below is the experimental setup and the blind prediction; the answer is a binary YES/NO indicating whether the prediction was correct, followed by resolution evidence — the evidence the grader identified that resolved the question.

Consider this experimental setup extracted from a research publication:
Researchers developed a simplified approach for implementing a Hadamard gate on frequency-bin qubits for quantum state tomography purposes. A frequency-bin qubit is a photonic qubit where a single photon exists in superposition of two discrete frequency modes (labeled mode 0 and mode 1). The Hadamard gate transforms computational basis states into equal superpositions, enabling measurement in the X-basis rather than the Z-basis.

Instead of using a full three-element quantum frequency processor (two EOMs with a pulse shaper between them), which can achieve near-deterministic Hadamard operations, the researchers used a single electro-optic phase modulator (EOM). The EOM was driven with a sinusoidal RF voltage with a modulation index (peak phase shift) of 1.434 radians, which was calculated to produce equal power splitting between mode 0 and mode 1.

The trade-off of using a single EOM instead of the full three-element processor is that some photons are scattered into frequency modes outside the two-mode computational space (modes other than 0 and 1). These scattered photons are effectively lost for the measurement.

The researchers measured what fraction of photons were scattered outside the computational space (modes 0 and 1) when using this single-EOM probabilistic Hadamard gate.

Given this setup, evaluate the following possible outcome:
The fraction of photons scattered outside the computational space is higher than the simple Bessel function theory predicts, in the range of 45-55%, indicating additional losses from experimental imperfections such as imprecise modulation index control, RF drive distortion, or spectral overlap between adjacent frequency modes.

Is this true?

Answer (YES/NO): NO